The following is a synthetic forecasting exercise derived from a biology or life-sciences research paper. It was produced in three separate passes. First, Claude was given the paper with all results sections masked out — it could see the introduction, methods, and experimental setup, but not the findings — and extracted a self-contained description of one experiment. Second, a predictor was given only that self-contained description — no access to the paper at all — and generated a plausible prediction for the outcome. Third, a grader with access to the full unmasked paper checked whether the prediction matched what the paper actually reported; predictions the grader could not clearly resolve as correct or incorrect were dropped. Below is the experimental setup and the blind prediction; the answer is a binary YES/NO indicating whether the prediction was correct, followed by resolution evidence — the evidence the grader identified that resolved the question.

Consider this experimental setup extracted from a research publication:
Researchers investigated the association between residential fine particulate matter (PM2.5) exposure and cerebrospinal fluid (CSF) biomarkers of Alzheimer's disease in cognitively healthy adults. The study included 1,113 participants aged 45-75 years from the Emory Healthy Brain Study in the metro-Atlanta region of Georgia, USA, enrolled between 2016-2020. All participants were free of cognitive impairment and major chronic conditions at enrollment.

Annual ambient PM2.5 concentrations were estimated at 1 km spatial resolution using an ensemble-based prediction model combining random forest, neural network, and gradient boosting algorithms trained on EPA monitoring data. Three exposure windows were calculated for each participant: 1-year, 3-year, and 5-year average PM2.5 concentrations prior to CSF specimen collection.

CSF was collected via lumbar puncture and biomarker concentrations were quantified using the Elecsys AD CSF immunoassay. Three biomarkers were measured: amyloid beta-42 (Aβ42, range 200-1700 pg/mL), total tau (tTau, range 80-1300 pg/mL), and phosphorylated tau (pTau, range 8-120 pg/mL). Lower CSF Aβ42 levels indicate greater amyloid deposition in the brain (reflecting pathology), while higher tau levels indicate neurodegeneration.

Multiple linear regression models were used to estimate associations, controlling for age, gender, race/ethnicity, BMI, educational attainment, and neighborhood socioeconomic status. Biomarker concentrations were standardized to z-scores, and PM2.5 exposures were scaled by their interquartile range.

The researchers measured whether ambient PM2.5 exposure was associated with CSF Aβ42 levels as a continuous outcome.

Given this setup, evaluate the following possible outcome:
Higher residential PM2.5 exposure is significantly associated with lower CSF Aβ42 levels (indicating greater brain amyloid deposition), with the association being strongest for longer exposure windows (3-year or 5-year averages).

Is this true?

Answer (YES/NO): NO